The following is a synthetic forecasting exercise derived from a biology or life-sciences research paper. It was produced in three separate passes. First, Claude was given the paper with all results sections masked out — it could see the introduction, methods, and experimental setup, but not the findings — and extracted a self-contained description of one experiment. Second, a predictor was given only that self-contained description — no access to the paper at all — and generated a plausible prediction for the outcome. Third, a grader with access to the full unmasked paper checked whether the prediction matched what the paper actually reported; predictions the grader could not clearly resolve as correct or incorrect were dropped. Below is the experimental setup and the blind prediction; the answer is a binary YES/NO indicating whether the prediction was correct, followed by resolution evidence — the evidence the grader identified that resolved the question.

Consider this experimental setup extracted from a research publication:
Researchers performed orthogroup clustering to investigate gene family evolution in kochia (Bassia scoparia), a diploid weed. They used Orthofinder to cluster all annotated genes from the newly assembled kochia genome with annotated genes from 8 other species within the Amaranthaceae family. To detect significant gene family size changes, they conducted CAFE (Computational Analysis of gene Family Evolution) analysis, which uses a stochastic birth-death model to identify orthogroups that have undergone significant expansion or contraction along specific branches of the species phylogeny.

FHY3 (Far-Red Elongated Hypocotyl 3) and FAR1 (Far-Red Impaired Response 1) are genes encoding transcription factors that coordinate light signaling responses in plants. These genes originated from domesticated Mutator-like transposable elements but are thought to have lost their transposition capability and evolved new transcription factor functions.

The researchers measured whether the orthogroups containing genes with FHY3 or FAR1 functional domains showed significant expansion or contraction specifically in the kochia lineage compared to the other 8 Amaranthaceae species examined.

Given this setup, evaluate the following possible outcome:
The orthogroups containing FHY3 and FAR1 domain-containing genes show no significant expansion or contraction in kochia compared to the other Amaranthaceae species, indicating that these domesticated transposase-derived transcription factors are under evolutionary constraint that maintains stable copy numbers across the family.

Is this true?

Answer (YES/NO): NO